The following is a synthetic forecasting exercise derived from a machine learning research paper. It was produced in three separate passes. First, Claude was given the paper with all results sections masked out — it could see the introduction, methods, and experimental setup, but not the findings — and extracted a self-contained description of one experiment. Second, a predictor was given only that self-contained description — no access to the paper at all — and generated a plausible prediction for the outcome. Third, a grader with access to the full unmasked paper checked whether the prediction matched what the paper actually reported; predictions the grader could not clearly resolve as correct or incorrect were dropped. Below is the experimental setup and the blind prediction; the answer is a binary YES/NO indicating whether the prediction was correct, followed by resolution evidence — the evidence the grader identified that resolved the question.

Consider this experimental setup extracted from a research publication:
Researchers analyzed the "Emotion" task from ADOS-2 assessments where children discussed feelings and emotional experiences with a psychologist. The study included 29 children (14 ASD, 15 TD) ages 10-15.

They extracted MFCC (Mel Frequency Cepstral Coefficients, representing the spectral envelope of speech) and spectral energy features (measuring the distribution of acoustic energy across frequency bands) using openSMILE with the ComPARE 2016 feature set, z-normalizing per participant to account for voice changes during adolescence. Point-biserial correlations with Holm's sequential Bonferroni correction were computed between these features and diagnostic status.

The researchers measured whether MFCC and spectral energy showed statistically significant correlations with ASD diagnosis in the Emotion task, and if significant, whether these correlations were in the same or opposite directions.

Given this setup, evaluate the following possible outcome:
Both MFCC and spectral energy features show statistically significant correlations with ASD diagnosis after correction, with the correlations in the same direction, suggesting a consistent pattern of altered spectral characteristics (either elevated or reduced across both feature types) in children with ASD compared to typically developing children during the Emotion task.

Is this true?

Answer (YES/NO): NO